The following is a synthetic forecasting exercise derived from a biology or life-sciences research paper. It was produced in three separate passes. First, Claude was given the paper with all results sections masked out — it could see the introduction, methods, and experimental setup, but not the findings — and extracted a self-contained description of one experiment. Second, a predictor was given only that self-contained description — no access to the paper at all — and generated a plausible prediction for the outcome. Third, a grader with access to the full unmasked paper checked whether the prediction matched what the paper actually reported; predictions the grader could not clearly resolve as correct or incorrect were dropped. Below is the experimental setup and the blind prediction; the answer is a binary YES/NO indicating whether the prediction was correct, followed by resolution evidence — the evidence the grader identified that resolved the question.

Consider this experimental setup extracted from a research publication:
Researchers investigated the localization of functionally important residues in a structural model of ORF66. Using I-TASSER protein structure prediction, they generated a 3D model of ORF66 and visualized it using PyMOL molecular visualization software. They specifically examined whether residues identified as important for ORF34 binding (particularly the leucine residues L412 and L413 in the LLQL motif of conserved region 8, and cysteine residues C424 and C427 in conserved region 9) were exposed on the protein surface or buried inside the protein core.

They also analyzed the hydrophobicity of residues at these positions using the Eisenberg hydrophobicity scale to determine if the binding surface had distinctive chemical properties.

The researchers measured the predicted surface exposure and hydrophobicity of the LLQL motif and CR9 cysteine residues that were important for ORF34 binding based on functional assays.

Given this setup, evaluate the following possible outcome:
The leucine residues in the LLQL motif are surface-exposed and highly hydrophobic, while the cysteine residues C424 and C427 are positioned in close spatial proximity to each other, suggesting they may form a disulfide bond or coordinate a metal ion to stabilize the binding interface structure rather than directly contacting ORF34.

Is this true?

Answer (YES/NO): NO